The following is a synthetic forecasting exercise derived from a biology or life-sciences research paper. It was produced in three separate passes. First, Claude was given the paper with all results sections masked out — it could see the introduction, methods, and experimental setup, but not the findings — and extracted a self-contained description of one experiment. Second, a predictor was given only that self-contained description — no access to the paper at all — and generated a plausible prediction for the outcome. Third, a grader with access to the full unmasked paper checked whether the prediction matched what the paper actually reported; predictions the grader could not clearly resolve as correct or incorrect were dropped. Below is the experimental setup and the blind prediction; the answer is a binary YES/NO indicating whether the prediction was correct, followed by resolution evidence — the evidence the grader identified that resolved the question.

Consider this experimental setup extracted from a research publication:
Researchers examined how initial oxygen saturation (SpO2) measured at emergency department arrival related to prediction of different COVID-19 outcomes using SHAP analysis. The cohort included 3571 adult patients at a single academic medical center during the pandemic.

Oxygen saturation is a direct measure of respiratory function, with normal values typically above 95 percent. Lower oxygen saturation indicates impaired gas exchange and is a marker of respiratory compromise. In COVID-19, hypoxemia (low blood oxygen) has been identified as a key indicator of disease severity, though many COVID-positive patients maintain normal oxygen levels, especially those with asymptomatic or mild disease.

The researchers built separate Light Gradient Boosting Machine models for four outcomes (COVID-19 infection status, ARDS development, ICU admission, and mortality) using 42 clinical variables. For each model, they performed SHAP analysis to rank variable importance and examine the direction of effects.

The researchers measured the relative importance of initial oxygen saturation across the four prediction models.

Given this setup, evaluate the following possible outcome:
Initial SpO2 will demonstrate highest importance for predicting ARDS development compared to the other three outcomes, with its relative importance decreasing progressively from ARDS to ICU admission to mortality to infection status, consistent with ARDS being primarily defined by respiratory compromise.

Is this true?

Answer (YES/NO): NO